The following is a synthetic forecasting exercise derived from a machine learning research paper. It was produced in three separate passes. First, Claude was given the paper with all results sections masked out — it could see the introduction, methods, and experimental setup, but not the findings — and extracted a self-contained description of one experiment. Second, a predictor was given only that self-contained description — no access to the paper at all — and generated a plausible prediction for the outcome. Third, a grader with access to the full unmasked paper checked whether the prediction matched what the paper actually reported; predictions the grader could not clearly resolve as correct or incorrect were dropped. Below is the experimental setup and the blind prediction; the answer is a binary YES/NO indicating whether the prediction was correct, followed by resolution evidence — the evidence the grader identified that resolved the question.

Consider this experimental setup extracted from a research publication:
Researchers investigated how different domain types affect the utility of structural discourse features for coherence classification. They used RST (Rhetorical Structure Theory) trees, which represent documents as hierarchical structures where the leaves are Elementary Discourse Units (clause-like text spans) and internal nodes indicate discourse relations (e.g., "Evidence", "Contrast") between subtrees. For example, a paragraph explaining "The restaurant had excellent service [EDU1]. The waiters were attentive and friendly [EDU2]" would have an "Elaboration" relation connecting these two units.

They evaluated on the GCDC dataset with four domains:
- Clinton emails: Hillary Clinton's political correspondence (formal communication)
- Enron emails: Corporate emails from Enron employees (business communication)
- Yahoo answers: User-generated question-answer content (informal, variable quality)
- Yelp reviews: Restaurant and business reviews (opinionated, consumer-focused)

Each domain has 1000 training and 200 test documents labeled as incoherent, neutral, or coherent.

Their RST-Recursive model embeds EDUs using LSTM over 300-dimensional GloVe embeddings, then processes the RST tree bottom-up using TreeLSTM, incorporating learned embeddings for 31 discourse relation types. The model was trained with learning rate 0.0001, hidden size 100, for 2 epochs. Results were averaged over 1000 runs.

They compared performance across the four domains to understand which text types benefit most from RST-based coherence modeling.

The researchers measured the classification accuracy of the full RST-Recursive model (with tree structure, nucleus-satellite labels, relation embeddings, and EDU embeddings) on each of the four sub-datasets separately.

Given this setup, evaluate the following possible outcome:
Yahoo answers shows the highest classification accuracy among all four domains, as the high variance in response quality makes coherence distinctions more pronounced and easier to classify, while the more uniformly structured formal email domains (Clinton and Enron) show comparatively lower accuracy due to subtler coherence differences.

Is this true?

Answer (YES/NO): NO